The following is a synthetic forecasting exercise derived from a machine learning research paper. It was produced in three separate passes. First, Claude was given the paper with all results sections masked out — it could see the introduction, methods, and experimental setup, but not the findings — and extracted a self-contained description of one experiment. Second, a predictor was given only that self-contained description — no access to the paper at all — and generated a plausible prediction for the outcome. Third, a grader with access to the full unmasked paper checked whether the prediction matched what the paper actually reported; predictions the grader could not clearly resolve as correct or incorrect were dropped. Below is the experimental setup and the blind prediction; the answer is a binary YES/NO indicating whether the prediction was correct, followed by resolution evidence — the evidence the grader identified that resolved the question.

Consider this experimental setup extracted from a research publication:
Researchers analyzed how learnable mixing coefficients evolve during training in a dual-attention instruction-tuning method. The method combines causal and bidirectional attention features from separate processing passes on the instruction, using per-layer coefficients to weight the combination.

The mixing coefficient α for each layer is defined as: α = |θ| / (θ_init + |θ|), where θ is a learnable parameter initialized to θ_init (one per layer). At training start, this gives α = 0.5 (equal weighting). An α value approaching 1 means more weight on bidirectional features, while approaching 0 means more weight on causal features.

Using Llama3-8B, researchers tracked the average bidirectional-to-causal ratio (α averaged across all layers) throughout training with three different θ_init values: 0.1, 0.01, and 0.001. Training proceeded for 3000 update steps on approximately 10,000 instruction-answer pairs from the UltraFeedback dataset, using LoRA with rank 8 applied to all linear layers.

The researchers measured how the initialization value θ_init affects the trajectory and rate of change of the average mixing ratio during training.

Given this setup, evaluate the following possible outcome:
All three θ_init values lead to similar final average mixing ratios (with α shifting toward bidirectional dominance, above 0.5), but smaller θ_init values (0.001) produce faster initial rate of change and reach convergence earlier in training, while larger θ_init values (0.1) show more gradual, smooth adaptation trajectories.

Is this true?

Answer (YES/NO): NO